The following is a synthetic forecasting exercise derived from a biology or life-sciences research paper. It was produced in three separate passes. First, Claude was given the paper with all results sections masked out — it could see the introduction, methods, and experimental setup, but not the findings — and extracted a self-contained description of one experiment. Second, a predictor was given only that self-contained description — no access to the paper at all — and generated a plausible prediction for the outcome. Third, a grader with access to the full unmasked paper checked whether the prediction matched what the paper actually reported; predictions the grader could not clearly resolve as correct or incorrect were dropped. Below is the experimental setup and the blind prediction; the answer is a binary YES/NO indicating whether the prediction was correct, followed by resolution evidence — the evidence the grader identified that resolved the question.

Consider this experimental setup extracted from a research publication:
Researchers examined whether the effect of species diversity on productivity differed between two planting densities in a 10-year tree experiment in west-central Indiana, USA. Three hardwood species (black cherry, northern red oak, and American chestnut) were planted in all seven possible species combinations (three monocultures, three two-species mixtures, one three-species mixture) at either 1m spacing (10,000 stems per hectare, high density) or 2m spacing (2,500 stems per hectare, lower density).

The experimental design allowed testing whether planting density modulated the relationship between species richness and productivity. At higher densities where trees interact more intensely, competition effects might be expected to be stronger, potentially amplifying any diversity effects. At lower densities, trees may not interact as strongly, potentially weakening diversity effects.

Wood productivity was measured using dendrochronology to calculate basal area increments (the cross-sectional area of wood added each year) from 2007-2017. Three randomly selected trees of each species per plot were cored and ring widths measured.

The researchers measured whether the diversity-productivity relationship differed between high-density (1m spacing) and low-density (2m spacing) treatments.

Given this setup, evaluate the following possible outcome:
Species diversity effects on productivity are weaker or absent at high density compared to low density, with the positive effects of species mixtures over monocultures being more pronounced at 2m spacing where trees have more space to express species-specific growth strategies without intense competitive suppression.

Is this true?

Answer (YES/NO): NO